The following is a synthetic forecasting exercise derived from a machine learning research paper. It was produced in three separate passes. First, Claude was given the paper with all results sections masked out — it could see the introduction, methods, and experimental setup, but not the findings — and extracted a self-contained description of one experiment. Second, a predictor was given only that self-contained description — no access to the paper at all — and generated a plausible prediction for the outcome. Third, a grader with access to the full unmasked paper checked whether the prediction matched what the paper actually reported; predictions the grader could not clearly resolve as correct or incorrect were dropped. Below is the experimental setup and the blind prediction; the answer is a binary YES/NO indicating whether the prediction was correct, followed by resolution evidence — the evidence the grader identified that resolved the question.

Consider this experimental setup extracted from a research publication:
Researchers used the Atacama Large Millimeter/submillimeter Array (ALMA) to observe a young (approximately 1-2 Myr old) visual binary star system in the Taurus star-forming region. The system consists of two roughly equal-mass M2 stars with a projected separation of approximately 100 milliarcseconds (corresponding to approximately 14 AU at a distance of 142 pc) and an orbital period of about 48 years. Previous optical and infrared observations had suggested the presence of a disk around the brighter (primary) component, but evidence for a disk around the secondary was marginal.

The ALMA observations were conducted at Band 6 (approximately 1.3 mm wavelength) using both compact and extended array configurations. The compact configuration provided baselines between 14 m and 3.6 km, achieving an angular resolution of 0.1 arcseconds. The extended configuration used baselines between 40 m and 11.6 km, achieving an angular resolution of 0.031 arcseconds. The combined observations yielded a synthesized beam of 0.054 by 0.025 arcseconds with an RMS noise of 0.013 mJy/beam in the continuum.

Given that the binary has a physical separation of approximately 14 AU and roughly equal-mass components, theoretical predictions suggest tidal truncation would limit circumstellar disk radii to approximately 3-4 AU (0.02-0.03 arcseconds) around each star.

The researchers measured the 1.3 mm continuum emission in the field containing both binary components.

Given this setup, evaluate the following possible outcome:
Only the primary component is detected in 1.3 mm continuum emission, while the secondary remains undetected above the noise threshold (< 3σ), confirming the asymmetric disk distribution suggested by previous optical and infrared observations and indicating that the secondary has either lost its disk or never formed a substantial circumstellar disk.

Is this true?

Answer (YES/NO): NO